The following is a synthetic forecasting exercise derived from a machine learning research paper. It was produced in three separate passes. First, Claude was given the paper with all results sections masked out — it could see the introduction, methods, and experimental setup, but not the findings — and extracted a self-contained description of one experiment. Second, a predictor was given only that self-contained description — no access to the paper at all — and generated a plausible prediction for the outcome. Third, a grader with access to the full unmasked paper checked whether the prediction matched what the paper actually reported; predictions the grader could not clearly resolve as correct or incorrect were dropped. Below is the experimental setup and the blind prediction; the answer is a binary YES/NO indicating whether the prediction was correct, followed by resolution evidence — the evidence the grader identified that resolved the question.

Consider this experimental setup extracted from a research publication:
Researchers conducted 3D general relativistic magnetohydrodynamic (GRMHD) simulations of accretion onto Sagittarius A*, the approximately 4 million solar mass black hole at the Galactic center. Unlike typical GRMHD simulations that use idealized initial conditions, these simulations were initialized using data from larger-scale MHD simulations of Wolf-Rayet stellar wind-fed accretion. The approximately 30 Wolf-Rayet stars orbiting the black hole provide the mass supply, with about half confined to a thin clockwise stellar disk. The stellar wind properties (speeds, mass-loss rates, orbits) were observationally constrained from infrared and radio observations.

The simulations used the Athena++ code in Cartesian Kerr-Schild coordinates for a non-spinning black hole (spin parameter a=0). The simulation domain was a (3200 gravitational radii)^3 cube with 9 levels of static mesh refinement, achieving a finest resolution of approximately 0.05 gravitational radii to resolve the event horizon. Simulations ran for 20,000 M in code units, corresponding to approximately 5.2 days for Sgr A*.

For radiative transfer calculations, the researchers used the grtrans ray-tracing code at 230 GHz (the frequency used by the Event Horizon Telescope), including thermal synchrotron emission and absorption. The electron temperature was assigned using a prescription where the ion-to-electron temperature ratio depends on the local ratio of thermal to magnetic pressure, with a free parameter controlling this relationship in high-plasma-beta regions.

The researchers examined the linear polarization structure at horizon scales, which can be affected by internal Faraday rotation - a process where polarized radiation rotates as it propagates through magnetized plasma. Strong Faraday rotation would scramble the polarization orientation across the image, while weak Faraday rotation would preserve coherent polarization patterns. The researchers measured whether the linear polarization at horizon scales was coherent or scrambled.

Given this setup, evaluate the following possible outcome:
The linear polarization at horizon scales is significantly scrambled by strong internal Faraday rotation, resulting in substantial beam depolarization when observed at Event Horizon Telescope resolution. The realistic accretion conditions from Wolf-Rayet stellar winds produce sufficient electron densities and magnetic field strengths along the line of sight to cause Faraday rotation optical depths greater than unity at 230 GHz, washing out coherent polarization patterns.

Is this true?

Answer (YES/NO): NO